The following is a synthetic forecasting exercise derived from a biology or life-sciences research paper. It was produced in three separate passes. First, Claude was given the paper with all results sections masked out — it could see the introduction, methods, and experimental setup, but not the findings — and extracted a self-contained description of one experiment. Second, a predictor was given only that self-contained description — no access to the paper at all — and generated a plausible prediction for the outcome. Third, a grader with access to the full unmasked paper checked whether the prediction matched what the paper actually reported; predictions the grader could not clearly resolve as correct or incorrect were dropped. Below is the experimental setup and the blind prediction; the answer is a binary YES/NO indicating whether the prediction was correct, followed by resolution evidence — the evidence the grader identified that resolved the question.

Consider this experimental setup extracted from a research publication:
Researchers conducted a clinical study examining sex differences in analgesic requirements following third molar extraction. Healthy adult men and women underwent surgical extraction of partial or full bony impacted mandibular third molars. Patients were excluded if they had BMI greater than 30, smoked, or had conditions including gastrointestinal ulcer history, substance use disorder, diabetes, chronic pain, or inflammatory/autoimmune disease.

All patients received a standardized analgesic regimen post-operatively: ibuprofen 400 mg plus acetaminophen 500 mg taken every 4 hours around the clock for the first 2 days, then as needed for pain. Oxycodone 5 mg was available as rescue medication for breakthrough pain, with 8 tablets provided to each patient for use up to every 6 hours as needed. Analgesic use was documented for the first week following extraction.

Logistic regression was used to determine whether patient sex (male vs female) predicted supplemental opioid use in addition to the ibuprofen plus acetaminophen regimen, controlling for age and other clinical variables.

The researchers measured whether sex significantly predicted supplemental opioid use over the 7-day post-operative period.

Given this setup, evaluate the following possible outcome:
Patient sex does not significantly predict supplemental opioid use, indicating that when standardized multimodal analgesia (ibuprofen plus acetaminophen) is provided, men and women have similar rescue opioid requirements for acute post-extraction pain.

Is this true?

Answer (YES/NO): NO